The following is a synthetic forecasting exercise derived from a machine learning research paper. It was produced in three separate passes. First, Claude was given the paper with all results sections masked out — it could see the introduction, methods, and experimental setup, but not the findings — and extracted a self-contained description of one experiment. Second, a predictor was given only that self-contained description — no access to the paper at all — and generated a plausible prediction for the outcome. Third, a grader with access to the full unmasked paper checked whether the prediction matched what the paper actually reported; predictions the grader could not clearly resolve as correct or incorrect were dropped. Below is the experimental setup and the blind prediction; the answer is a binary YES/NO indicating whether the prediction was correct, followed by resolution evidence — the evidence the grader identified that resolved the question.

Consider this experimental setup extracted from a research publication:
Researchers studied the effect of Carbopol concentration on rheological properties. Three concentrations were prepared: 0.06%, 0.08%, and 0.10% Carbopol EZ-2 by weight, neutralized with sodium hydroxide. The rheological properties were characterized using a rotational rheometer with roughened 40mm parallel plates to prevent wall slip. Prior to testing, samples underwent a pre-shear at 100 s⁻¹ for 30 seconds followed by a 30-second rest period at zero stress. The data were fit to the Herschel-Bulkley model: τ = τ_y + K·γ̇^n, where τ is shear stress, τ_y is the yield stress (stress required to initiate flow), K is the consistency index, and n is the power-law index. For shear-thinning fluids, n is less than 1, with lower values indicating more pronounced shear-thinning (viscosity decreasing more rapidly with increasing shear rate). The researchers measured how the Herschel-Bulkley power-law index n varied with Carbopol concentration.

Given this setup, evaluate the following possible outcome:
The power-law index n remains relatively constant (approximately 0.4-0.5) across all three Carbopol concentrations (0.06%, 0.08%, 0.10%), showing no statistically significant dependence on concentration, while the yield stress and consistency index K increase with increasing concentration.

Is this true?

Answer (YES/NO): NO